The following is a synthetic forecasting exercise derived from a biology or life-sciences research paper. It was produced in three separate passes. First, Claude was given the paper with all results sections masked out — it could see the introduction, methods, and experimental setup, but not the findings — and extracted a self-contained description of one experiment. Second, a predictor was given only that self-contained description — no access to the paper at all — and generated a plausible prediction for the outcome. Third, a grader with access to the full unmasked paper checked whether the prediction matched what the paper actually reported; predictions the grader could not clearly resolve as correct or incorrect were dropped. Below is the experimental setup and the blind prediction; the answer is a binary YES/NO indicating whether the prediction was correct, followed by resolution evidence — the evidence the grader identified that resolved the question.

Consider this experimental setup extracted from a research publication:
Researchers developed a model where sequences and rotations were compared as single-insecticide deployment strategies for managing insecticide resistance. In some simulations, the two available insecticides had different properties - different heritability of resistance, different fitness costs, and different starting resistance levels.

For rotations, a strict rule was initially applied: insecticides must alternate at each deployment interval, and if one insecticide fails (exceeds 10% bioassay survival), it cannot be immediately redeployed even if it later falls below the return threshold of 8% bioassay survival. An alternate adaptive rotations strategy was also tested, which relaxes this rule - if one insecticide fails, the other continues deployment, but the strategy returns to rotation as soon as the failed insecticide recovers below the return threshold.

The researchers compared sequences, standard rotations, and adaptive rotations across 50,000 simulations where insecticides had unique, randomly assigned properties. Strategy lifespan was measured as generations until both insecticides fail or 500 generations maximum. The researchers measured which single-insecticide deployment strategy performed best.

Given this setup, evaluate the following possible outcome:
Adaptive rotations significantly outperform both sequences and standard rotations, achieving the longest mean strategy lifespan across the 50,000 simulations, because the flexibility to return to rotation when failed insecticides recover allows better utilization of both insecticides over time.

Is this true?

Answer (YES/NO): NO